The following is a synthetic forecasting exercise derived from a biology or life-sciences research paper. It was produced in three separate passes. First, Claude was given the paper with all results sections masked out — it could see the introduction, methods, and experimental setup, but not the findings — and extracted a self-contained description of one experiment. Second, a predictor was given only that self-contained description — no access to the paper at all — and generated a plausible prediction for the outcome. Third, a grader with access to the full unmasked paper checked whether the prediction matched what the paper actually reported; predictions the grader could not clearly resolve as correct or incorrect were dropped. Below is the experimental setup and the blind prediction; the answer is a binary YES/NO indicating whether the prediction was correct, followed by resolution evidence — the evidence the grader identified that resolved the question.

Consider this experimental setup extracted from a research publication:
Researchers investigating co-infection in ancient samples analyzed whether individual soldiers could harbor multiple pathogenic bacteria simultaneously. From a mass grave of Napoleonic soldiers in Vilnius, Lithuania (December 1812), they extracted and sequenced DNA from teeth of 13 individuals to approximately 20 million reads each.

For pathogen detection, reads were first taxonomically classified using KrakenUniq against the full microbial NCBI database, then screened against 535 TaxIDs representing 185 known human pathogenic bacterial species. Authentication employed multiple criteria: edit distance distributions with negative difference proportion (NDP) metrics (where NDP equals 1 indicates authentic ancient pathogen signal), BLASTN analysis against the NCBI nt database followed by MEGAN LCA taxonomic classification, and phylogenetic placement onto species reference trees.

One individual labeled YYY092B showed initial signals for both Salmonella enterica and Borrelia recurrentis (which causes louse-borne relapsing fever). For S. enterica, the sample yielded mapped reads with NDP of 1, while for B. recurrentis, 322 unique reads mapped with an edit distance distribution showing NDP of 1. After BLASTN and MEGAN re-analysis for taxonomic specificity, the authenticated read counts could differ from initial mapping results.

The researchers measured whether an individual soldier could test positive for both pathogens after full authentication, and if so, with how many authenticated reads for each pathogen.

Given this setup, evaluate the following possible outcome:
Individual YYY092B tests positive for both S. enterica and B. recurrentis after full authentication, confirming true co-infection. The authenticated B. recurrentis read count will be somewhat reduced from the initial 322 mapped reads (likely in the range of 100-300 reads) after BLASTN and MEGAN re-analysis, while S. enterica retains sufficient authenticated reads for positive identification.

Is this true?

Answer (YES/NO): NO